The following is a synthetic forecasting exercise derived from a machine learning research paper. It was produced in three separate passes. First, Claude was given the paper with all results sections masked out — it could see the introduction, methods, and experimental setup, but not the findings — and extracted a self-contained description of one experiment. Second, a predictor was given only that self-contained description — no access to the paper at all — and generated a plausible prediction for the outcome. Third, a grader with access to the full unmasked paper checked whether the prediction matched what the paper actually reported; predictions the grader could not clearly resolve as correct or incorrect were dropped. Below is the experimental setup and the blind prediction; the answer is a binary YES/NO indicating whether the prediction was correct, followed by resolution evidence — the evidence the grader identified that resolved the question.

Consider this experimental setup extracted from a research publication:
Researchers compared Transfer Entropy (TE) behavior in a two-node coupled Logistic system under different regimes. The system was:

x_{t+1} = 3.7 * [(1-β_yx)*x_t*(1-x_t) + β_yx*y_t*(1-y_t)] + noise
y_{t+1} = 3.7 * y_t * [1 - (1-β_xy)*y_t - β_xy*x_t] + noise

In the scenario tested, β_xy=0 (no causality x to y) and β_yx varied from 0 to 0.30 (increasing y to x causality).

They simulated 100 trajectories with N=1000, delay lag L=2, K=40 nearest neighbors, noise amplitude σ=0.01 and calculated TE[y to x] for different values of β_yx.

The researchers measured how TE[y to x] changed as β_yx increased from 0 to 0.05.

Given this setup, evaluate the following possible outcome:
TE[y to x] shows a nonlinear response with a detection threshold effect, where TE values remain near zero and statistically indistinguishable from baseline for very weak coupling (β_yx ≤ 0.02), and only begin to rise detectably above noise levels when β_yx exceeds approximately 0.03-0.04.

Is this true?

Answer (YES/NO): NO